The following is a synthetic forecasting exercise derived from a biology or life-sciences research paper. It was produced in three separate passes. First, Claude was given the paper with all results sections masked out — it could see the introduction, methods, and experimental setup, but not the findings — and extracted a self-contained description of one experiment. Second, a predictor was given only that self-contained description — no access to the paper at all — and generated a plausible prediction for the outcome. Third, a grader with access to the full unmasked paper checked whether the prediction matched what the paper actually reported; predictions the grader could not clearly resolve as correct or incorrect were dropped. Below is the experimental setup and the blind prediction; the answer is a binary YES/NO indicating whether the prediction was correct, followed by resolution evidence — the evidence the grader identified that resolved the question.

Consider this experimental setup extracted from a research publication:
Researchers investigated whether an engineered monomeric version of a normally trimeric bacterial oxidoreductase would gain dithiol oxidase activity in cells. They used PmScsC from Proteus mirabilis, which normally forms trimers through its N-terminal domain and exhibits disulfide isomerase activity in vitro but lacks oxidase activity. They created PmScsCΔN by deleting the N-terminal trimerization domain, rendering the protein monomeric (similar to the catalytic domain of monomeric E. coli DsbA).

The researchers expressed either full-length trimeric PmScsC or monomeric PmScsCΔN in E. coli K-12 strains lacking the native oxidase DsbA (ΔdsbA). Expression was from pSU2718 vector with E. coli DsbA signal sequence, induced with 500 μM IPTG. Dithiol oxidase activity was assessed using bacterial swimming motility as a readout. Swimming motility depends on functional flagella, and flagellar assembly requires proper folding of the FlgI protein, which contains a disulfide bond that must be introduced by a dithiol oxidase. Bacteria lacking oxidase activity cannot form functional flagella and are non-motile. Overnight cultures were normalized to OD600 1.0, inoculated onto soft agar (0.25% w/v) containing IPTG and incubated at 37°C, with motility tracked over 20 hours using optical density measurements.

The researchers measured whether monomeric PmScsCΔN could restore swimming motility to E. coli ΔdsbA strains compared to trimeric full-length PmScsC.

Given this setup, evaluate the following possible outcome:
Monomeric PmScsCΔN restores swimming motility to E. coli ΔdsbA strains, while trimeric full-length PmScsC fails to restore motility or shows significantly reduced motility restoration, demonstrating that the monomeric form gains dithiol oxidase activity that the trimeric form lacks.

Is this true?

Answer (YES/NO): YES